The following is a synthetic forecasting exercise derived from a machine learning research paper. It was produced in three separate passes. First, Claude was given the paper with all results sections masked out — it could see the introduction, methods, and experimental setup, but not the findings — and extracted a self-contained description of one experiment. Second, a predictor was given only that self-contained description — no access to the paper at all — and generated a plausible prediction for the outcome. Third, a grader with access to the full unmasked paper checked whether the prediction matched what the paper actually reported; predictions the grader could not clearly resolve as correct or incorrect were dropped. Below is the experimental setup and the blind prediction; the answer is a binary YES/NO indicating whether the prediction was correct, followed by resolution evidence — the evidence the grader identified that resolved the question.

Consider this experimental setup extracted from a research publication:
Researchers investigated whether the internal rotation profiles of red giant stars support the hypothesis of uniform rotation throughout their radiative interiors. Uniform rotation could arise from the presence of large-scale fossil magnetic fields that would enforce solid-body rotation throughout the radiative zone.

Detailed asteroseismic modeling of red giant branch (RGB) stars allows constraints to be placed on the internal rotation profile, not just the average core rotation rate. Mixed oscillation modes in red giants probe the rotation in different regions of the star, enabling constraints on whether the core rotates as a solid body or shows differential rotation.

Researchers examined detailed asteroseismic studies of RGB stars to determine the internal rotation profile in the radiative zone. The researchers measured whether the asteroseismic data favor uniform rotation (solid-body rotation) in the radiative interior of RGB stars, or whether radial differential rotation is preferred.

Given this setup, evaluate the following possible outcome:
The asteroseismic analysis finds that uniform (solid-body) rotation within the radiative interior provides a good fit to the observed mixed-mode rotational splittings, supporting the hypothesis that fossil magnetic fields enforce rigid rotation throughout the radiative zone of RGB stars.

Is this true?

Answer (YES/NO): NO